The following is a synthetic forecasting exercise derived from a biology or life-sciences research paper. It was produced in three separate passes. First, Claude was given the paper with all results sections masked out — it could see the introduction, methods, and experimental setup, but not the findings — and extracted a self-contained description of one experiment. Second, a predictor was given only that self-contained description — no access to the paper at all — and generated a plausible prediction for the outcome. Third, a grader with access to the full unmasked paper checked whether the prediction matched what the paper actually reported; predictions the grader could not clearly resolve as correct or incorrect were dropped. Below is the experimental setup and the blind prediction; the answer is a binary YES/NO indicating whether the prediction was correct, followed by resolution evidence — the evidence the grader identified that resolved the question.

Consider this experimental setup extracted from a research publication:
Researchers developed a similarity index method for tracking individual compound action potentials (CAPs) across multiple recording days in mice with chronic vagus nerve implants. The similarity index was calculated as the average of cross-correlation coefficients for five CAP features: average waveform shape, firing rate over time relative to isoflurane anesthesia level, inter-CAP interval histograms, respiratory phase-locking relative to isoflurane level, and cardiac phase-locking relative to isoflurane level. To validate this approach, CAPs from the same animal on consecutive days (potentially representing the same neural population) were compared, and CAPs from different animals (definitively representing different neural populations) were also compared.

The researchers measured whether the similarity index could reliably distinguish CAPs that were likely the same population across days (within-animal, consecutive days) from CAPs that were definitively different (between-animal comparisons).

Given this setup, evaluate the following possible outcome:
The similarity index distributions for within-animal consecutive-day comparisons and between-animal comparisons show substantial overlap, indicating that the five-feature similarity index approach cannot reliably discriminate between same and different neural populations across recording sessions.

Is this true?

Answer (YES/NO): NO